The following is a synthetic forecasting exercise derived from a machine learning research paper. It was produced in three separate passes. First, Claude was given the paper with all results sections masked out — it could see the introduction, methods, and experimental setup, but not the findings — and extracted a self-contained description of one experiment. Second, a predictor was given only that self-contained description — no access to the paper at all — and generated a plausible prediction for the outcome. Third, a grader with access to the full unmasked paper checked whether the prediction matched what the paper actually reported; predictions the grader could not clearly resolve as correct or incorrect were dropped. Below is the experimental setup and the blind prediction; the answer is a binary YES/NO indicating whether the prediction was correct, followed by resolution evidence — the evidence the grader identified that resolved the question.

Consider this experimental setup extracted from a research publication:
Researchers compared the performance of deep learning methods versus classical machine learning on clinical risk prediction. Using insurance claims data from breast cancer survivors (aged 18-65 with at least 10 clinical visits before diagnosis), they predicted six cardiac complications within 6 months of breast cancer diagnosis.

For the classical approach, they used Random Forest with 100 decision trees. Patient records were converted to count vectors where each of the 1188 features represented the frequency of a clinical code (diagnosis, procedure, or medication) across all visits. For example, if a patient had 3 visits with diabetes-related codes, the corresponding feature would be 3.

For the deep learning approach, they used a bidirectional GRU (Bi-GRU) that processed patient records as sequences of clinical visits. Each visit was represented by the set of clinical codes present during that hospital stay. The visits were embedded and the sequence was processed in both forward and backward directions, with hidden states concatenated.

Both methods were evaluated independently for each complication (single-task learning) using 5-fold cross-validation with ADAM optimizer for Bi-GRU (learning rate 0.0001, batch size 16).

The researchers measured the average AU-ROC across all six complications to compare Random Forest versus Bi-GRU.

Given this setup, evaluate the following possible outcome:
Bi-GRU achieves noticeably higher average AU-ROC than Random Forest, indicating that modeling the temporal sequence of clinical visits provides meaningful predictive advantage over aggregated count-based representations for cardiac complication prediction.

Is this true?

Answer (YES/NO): NO